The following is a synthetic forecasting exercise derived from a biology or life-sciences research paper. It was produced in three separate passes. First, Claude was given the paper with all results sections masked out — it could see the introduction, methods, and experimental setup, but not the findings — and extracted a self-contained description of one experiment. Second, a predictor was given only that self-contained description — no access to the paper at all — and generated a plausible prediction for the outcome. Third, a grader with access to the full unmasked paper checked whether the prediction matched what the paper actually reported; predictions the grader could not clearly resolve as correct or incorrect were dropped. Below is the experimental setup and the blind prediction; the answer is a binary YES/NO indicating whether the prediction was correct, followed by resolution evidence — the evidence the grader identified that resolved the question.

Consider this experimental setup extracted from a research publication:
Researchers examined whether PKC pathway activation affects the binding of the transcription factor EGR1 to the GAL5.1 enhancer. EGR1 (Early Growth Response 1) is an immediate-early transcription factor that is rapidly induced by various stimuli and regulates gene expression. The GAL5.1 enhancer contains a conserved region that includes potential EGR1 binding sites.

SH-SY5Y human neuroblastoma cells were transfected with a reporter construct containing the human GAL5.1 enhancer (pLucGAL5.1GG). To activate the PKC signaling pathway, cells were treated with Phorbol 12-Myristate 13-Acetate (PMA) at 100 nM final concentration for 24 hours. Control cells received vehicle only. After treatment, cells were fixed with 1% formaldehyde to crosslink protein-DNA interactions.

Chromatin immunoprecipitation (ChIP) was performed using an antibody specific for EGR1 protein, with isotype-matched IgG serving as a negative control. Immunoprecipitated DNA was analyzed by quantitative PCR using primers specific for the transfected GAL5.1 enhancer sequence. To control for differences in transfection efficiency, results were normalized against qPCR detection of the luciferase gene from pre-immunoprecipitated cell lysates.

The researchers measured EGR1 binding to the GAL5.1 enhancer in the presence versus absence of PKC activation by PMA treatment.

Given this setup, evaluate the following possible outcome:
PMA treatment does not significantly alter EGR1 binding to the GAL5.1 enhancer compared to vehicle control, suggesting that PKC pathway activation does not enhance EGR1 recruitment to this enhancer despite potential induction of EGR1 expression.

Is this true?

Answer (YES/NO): NO